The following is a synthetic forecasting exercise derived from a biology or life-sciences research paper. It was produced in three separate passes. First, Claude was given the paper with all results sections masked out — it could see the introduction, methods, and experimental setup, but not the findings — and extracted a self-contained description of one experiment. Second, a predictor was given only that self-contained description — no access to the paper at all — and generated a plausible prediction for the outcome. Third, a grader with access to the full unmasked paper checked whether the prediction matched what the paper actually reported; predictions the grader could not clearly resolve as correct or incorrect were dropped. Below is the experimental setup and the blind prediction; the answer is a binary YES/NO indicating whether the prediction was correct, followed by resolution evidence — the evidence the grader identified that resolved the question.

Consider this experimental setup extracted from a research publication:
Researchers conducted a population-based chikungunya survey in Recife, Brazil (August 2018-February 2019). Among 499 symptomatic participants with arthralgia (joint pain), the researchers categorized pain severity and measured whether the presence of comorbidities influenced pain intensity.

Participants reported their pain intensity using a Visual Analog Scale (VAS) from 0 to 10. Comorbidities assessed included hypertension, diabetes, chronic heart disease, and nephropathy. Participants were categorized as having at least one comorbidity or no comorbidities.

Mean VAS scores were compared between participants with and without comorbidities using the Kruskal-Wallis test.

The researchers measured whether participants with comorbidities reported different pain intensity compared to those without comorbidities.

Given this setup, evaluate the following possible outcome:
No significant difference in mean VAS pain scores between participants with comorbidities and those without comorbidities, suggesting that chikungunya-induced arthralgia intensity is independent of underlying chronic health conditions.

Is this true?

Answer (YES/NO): NO